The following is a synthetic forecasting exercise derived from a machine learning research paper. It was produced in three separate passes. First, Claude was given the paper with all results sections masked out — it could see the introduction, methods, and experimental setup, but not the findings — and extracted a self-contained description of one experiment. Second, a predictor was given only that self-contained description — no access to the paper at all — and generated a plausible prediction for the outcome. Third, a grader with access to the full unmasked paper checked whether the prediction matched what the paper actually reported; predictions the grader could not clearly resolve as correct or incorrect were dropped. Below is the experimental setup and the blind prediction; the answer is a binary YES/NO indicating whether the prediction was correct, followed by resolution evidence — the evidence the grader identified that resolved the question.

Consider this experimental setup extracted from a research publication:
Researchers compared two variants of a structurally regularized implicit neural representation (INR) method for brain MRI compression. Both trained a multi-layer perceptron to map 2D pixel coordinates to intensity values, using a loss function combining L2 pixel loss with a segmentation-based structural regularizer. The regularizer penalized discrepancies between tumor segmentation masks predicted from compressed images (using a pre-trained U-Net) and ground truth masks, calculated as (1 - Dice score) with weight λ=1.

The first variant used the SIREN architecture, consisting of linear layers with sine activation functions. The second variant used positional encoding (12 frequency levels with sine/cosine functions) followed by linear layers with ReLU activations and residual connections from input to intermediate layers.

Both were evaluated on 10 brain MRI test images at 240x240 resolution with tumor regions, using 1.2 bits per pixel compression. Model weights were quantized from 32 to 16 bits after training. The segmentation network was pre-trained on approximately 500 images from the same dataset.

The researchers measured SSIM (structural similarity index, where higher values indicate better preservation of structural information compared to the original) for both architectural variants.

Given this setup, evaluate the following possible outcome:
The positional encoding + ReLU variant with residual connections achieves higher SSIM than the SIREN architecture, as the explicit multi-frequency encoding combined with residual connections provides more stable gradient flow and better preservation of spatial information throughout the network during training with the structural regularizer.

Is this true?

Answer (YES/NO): YES